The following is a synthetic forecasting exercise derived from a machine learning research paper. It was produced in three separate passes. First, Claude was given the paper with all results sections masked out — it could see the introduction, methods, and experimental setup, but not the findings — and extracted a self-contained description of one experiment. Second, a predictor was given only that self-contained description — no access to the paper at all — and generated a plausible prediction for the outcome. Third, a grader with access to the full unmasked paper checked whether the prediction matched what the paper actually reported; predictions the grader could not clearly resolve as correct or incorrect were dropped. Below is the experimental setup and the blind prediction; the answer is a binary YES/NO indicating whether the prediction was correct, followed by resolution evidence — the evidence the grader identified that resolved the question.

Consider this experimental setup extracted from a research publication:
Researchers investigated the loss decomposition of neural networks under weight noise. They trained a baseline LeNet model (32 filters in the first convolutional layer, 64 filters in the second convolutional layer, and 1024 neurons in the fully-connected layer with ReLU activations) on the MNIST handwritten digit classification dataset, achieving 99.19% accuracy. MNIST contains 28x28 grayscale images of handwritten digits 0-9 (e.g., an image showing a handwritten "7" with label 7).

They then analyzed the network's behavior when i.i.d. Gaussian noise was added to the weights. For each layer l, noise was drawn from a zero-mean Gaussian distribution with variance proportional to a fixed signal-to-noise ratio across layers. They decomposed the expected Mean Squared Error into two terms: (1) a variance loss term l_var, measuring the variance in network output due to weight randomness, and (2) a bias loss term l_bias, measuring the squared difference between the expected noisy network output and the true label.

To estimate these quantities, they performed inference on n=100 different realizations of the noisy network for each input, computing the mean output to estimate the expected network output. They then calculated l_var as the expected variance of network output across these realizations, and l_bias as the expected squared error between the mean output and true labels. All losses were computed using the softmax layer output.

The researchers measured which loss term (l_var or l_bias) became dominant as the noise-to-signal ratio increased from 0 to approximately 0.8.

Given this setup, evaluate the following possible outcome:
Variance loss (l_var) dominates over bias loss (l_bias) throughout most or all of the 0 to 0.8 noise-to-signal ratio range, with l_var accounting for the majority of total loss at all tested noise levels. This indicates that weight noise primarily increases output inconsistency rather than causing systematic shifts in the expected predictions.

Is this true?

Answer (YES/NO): NO